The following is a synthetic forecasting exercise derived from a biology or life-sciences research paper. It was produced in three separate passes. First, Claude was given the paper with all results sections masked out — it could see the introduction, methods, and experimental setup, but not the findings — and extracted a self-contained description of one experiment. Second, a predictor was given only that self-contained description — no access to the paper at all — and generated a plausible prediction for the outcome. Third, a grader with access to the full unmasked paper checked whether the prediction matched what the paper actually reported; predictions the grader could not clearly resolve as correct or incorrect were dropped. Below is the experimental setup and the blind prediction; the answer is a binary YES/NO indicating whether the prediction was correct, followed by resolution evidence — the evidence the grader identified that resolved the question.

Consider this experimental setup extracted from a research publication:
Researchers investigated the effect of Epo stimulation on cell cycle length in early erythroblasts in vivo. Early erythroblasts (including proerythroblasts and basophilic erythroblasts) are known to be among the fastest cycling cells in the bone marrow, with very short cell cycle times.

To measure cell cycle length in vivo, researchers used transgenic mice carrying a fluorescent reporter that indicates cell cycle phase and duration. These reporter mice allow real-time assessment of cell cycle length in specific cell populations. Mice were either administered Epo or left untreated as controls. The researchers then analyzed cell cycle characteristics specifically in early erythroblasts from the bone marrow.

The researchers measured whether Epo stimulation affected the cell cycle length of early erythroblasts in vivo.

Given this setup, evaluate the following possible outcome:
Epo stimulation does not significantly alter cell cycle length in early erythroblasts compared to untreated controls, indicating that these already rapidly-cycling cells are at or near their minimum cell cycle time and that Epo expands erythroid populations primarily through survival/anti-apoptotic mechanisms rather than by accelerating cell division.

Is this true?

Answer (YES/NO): NO